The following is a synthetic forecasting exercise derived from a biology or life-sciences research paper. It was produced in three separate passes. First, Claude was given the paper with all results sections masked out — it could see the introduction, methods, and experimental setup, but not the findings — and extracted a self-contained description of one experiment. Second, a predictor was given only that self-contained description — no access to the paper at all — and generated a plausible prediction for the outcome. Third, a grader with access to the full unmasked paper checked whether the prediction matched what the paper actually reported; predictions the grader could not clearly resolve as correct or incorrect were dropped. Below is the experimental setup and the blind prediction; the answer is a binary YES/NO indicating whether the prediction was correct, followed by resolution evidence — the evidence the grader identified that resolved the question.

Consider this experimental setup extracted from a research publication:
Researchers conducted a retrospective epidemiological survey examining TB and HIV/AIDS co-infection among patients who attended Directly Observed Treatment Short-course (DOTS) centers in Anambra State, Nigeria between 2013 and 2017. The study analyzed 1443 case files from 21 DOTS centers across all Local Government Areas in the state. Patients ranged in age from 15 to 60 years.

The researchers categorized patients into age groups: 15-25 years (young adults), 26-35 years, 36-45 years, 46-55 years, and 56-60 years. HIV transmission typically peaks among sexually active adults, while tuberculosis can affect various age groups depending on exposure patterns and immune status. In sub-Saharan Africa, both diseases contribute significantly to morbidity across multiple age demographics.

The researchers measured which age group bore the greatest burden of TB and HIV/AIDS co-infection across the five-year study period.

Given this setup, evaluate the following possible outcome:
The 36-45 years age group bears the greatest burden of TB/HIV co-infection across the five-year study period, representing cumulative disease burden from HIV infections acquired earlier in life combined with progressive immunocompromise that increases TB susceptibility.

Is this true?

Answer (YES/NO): NO